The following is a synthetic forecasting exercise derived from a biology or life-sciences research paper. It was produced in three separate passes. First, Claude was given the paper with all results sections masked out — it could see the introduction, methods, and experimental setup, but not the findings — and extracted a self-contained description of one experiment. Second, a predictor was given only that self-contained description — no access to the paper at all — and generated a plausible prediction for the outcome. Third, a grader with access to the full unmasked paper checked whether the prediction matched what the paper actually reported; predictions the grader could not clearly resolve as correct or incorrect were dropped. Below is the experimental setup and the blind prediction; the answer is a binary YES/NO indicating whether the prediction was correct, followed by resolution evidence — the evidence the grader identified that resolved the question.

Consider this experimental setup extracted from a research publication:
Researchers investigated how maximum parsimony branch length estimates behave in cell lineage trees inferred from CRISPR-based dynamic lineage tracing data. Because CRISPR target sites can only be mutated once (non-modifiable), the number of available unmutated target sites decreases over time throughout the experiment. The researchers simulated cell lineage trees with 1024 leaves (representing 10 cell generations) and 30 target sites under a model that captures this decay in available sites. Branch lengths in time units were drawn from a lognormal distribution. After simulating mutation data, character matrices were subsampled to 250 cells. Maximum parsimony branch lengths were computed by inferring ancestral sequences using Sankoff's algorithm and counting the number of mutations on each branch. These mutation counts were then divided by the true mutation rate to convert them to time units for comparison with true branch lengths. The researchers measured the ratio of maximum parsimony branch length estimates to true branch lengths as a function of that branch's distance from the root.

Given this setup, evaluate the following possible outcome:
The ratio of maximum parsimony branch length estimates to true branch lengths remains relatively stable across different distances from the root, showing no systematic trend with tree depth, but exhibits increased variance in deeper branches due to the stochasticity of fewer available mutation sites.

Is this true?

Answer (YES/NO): NO